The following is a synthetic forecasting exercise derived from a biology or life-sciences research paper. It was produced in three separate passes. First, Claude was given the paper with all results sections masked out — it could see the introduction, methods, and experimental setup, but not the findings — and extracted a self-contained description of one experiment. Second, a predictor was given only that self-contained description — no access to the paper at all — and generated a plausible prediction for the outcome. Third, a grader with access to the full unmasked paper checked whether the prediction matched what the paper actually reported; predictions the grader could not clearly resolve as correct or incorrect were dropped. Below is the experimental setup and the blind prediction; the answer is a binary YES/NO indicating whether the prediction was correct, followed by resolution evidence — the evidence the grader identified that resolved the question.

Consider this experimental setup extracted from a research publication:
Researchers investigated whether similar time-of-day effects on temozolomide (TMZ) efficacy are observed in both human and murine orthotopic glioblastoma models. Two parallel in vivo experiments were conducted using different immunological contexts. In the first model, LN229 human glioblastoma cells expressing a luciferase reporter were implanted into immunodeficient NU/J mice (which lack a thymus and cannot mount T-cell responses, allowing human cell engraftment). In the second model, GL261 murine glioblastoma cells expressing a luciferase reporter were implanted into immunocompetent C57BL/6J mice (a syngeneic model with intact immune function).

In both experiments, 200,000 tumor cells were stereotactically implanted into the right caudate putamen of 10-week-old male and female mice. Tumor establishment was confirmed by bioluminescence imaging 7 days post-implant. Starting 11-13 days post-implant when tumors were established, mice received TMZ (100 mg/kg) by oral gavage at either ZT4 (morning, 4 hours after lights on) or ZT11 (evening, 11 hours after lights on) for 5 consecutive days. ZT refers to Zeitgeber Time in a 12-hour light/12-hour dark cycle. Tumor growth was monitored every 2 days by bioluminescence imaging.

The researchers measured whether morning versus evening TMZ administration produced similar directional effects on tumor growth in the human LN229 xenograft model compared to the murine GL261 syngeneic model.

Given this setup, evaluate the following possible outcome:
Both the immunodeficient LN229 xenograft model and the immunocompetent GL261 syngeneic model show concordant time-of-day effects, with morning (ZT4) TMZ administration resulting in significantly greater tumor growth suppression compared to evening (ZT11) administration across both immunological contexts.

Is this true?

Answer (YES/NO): YES